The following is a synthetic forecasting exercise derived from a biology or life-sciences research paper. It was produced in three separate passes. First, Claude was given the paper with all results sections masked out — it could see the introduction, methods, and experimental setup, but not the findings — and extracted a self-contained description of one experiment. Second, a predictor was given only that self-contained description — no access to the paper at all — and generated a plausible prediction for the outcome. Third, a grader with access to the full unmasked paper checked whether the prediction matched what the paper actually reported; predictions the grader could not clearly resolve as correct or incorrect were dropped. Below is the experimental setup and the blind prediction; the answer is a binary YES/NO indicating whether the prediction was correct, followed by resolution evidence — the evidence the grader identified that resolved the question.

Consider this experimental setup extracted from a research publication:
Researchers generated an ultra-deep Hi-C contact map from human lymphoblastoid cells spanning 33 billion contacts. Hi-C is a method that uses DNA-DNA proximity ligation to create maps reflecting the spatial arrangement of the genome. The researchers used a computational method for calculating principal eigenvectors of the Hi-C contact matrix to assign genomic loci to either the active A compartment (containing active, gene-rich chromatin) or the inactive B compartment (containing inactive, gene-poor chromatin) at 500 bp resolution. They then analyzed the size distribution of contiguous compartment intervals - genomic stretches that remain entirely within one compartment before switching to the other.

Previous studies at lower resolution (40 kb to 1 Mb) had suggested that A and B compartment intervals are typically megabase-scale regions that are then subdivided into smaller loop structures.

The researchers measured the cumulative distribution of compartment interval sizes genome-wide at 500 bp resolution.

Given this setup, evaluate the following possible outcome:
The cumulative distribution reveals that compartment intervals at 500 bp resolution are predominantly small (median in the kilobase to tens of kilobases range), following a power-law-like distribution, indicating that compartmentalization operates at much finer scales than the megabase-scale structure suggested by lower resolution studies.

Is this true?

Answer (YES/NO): YES